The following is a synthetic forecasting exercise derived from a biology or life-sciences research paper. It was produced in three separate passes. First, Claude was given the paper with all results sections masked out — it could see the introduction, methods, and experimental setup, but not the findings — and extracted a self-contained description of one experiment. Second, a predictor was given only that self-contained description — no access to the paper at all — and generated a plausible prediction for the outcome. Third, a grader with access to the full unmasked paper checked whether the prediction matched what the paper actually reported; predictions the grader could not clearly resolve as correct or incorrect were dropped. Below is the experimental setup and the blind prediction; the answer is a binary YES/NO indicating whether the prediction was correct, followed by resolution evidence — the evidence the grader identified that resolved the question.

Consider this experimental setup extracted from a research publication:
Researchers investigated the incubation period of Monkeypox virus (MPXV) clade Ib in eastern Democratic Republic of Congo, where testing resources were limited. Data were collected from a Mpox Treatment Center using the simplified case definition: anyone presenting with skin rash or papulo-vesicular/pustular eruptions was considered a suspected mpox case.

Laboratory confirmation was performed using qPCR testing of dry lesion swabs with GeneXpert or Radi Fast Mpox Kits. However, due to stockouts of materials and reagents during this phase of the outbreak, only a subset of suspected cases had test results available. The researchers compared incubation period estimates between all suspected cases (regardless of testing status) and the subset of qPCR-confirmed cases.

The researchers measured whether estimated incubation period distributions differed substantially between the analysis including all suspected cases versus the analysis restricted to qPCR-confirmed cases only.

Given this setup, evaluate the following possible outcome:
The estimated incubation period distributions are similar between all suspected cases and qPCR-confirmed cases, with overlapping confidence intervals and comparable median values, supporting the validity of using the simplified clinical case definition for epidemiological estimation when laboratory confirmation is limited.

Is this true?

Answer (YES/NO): YES